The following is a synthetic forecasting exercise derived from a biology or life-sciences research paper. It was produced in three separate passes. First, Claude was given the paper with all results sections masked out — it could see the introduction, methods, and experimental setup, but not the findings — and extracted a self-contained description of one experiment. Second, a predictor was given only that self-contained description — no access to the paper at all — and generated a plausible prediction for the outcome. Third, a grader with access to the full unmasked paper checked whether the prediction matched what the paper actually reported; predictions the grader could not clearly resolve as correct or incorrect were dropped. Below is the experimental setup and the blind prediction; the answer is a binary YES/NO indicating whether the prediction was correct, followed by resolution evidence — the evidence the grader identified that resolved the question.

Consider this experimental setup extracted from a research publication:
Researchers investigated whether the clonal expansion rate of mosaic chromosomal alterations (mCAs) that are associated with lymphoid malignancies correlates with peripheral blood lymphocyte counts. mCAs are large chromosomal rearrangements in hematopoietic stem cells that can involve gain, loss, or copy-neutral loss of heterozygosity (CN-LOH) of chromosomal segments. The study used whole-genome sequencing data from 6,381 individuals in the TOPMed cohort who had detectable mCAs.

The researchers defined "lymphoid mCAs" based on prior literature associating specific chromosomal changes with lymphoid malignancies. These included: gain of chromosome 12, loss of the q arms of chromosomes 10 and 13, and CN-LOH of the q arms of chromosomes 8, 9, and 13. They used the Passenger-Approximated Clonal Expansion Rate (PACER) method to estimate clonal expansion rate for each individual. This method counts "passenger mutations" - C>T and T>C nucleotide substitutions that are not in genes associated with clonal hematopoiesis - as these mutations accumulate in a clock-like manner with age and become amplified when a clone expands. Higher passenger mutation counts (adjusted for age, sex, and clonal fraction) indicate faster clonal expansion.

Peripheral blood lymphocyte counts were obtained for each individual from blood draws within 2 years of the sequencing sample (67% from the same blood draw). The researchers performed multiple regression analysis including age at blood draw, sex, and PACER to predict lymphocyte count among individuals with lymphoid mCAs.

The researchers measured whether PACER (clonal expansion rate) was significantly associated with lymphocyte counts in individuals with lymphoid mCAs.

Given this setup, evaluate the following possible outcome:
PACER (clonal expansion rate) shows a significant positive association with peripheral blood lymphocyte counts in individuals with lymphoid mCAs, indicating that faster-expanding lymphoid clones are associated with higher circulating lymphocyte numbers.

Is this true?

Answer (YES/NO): YES